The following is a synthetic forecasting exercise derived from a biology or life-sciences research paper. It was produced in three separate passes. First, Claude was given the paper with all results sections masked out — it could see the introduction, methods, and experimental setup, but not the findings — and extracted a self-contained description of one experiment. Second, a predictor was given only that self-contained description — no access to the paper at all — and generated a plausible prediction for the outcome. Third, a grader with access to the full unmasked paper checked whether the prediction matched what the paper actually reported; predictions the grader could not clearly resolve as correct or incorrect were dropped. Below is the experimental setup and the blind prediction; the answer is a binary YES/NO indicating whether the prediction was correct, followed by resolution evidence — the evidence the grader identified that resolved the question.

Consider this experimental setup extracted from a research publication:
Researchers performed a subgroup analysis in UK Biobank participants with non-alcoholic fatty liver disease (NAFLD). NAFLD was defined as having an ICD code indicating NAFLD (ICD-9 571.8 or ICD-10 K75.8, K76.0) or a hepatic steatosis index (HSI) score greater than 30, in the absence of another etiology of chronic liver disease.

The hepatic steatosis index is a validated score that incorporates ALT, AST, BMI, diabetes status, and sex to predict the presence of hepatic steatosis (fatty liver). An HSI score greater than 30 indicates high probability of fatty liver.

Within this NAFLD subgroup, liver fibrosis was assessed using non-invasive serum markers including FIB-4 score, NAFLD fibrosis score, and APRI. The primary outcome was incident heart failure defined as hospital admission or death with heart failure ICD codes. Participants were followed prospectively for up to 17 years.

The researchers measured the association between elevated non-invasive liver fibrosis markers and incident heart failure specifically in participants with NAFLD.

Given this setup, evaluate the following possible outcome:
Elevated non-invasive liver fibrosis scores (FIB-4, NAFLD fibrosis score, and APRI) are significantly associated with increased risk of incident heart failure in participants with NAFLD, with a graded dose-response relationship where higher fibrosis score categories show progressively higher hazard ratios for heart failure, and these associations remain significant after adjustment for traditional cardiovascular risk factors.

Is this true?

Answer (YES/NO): NO